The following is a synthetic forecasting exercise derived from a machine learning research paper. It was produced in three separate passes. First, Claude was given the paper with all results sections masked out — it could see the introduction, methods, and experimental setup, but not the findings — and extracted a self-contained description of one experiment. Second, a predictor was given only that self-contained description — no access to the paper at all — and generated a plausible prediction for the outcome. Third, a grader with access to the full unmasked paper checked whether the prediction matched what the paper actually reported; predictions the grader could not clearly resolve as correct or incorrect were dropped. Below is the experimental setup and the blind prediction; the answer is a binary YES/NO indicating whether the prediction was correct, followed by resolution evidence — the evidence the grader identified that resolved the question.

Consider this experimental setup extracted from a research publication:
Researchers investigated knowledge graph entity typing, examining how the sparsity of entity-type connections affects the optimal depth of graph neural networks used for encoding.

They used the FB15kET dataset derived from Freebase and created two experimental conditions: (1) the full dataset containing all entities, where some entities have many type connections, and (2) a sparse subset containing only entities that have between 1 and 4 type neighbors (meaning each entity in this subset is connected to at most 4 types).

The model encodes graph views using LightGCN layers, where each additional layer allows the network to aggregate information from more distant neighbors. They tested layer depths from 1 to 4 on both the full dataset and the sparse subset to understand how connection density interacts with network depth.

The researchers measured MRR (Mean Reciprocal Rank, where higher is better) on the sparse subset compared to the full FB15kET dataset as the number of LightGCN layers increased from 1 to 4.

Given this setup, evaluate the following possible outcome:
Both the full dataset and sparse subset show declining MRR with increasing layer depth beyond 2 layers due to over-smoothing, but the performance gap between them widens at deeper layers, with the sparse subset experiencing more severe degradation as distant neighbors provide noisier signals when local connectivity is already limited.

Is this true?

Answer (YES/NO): NO